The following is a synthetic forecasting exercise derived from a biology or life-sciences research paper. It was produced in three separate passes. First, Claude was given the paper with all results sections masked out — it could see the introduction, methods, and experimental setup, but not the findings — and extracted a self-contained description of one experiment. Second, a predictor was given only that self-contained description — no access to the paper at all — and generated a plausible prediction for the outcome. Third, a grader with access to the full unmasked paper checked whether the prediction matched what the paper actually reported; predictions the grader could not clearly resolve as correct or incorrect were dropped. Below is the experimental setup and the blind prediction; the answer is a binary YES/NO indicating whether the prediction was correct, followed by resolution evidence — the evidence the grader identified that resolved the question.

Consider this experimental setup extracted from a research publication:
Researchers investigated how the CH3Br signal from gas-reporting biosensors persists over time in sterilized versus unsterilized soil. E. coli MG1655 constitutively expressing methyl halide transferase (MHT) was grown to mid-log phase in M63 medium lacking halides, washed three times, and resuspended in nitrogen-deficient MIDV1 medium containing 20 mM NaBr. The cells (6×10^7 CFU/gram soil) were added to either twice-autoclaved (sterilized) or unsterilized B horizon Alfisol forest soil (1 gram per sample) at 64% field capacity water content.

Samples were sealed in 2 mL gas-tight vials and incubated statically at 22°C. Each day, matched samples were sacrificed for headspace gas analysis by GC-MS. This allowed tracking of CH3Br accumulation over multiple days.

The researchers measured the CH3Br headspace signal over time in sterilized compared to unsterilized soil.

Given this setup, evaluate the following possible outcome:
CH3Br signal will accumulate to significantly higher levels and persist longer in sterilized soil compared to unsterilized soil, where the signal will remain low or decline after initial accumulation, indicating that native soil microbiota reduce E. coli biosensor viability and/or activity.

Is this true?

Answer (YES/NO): NO